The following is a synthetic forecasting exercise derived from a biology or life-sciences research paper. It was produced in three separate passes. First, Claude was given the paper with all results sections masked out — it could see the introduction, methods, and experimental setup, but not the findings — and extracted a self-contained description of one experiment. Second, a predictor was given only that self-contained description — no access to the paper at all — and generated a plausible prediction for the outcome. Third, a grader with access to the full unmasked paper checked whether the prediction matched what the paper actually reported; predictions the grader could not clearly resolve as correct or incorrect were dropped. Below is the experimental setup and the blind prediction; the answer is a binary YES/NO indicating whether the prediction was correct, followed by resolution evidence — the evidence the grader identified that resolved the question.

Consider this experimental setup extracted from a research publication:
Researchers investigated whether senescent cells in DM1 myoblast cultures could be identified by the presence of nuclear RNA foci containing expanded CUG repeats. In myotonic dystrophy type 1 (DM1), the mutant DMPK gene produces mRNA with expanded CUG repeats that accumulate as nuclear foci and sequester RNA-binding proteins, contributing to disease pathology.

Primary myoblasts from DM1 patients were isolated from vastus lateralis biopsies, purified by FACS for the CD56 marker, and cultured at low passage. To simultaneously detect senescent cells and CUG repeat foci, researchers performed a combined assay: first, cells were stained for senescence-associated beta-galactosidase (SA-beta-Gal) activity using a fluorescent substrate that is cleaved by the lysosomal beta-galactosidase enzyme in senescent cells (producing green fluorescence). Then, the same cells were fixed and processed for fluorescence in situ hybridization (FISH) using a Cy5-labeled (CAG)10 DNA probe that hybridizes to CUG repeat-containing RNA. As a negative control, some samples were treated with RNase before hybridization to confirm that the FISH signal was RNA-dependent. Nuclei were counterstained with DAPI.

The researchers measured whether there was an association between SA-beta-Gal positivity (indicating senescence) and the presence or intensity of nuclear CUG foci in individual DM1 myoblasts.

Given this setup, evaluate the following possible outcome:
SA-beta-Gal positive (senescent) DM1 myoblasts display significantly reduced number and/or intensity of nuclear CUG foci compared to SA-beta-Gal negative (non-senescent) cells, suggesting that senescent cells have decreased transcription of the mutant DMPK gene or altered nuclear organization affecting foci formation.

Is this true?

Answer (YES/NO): NO